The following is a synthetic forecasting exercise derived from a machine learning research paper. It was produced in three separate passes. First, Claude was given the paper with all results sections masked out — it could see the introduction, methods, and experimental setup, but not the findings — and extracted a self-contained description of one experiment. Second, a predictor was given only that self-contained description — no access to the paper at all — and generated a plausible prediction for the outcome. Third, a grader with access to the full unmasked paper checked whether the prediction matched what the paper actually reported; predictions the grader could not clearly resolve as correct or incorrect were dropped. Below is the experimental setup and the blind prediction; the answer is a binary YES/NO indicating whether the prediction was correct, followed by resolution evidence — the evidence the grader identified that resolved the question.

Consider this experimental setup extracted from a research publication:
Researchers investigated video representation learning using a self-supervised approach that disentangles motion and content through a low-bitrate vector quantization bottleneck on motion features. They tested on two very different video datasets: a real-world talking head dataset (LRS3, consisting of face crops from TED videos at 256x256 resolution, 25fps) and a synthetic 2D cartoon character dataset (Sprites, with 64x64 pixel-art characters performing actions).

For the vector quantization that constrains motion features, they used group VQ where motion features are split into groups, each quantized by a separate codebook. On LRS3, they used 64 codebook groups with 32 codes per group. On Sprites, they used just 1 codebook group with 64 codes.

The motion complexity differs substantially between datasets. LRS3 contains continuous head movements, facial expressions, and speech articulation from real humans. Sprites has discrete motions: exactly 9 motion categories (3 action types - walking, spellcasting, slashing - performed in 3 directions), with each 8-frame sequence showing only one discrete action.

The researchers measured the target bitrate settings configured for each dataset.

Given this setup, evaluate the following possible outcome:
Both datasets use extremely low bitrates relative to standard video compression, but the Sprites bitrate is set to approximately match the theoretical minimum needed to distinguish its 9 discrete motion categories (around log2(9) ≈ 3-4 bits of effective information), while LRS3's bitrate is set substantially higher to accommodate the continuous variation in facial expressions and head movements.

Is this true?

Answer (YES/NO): NO